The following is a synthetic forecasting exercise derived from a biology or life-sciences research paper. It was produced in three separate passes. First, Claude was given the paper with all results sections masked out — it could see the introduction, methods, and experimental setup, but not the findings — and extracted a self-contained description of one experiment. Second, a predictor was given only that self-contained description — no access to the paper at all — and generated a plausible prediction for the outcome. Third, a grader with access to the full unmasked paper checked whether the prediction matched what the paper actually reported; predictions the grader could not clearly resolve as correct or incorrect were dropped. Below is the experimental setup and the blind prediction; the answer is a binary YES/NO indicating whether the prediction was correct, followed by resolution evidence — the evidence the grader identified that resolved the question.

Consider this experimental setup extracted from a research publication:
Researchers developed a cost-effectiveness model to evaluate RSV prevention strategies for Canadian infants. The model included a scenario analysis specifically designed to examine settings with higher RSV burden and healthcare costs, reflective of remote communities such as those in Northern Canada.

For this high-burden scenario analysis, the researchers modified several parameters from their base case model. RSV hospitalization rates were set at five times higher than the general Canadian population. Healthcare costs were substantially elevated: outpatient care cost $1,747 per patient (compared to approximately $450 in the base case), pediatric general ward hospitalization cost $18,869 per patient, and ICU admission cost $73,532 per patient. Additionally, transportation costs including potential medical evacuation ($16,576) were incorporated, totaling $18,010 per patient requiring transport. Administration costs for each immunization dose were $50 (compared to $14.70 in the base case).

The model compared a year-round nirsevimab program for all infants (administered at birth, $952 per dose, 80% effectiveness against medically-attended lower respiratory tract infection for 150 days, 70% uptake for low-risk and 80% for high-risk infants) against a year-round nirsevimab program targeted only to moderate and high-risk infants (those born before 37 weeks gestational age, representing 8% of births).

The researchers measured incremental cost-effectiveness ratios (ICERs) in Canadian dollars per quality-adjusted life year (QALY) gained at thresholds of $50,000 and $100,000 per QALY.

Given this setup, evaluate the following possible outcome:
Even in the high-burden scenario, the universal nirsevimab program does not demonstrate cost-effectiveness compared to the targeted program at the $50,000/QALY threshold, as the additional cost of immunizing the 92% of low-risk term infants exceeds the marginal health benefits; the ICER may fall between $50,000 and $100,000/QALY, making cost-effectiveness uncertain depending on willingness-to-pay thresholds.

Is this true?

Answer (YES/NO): NO